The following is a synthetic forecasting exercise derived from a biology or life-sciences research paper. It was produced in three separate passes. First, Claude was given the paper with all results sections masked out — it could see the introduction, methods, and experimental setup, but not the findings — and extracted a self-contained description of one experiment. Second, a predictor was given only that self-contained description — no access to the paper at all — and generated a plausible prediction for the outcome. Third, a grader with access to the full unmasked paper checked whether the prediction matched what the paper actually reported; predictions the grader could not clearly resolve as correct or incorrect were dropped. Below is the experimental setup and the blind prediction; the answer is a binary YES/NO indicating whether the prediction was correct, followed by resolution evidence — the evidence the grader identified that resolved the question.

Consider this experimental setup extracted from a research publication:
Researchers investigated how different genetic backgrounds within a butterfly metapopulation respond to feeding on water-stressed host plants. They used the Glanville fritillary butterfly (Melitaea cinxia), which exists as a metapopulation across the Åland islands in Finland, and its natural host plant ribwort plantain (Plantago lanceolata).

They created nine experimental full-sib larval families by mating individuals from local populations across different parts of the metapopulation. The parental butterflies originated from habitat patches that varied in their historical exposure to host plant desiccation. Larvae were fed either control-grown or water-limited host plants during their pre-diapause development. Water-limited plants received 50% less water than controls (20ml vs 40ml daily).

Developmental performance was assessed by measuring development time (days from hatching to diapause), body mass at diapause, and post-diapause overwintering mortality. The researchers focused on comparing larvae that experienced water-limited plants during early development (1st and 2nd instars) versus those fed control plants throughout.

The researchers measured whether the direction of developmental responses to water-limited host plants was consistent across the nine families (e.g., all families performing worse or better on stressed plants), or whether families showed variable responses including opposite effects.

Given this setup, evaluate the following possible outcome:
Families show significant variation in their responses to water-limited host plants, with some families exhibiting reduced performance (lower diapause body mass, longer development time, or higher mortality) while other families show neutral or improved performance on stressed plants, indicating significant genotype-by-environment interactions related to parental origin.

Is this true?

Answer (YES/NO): YES